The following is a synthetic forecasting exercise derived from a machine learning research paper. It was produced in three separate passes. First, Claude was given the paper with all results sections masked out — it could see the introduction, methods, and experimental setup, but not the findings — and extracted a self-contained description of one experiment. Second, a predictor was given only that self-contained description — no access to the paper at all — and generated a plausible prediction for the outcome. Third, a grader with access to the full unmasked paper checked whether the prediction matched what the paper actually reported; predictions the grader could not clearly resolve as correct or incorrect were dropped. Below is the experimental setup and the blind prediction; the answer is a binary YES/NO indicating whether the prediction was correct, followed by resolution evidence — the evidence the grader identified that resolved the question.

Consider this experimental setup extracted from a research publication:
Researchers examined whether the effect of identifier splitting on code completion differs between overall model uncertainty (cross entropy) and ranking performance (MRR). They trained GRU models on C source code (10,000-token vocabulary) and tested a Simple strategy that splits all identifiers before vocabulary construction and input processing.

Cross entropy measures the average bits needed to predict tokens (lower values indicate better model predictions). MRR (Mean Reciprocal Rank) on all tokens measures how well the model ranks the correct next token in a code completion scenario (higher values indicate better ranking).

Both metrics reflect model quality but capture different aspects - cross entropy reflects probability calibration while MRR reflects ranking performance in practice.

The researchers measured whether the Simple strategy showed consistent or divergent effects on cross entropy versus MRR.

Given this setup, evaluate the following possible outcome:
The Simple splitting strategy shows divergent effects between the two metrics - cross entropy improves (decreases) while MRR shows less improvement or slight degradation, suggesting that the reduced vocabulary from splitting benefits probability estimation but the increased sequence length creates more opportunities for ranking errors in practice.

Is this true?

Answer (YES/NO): YES